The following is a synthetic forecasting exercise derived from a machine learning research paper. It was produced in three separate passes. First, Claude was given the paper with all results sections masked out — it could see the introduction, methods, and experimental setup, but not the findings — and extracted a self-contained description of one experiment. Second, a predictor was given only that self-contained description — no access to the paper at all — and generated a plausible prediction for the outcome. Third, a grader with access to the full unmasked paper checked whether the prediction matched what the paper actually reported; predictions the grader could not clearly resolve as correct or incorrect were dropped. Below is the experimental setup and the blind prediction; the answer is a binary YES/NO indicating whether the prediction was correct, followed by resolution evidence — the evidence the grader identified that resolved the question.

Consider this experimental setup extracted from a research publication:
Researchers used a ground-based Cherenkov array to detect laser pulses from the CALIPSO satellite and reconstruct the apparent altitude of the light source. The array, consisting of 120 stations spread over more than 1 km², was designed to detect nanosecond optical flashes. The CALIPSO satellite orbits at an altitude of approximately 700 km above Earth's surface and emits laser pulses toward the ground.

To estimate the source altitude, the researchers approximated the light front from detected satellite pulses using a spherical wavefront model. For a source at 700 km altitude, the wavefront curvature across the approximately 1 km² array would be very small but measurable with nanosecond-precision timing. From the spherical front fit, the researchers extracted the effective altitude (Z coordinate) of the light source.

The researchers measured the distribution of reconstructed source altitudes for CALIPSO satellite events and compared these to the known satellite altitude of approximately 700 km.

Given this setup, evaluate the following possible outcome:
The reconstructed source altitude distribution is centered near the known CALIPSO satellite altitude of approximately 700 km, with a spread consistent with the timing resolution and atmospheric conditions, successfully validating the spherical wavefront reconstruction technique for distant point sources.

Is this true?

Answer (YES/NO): NO